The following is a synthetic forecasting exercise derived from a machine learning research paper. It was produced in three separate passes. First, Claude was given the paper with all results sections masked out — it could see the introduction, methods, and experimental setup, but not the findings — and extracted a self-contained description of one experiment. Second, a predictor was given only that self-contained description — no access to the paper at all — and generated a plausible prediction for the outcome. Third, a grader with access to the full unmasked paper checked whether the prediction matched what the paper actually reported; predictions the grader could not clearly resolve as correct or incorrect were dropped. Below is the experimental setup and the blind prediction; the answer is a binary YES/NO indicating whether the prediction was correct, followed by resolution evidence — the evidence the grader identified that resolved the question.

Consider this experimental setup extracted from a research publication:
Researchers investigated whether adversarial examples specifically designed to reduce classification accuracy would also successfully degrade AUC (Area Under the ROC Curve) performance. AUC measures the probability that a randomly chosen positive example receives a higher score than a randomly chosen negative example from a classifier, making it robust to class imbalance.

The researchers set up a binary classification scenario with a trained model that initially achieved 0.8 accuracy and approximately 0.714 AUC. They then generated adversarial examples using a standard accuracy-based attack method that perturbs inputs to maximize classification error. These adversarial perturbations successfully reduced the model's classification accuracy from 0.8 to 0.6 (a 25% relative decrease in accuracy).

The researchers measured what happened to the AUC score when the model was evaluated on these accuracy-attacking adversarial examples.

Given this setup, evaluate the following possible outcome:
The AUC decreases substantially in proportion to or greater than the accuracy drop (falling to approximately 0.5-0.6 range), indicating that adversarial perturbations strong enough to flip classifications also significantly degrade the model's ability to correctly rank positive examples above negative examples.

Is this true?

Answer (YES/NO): NO